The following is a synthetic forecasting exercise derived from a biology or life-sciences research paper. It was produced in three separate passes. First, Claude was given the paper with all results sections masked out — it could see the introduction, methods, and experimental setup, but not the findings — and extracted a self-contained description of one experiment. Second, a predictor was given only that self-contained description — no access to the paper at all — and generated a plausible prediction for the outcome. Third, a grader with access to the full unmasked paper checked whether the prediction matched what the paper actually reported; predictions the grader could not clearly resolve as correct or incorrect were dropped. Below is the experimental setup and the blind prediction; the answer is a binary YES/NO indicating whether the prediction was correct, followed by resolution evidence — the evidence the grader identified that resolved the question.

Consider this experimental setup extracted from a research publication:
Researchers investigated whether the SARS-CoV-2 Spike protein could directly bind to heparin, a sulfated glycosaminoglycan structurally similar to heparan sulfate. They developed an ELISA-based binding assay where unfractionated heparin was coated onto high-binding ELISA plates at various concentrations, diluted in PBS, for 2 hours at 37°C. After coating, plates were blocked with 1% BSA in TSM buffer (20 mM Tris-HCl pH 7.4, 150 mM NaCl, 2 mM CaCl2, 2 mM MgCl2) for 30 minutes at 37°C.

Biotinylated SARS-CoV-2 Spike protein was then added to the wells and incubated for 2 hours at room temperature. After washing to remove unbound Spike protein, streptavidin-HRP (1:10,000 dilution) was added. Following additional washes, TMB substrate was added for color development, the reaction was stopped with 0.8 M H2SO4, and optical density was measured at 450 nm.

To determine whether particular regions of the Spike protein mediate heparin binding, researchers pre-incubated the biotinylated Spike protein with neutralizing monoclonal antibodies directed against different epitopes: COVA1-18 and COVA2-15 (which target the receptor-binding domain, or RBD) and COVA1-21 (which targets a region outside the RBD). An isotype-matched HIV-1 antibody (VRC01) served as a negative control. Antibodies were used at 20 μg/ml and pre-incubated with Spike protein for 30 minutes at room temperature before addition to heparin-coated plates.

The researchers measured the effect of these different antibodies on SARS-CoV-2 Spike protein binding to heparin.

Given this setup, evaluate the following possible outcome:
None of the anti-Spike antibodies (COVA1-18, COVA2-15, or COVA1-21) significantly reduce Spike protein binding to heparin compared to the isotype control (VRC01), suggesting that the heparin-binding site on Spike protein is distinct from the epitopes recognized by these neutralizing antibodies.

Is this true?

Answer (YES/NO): NO